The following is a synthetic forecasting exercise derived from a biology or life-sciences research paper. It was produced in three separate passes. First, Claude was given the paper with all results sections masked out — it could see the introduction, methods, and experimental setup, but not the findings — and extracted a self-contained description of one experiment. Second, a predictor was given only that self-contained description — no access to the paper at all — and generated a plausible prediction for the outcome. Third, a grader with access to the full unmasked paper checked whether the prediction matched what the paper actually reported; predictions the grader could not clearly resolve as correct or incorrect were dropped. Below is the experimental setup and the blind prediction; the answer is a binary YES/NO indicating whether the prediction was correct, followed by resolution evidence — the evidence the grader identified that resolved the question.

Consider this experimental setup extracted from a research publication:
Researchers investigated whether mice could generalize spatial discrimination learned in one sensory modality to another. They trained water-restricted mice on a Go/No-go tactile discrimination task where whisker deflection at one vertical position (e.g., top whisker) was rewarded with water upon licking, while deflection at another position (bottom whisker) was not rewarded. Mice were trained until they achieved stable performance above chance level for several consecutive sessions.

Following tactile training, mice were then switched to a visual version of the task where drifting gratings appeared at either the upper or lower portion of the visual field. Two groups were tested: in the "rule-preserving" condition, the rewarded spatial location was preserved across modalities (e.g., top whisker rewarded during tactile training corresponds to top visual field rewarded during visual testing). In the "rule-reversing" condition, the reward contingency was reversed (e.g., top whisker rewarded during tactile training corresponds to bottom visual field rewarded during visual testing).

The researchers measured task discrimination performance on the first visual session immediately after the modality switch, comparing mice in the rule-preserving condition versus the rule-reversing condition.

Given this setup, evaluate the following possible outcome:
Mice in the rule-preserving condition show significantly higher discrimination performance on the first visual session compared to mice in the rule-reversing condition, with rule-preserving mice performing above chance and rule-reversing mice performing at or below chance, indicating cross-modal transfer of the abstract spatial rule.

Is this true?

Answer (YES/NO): YES